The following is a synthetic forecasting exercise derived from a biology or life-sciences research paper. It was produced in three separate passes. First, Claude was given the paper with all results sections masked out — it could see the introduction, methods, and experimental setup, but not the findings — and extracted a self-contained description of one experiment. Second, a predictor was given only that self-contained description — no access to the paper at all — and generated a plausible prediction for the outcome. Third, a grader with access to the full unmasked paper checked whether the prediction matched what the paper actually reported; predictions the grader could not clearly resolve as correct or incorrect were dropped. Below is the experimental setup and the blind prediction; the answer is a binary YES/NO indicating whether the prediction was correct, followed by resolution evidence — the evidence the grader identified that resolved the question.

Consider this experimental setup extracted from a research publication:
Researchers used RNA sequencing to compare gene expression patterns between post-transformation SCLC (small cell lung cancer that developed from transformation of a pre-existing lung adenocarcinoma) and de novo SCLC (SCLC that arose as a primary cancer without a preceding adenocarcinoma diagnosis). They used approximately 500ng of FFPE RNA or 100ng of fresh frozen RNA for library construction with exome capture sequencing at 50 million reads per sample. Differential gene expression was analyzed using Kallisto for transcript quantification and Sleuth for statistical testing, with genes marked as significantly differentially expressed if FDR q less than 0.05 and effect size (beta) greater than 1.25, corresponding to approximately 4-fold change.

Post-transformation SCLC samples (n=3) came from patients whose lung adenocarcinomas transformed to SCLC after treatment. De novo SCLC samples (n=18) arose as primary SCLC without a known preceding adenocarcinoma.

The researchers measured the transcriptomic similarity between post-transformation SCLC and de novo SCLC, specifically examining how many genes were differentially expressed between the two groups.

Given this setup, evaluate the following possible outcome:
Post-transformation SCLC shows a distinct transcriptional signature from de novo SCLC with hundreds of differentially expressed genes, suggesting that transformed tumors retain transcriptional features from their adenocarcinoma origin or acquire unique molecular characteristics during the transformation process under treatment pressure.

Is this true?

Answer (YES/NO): YES